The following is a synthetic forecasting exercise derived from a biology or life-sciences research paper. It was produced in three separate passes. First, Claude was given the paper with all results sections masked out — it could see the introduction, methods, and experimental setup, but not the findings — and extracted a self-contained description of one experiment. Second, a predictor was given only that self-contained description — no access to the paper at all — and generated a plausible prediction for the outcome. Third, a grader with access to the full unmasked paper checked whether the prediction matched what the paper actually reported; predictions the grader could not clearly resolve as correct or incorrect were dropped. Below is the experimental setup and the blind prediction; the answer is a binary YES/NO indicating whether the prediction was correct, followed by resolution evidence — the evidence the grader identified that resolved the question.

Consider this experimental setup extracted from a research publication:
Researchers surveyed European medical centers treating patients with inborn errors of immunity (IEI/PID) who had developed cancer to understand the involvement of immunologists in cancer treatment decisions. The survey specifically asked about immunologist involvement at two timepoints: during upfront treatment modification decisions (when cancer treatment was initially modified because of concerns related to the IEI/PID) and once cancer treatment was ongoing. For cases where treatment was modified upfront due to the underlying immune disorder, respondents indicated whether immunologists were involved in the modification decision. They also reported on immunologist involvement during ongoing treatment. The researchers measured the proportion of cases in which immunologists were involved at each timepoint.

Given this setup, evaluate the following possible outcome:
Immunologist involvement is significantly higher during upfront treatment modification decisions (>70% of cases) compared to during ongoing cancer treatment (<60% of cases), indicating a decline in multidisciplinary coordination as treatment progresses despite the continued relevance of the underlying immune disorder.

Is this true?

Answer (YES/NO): YES